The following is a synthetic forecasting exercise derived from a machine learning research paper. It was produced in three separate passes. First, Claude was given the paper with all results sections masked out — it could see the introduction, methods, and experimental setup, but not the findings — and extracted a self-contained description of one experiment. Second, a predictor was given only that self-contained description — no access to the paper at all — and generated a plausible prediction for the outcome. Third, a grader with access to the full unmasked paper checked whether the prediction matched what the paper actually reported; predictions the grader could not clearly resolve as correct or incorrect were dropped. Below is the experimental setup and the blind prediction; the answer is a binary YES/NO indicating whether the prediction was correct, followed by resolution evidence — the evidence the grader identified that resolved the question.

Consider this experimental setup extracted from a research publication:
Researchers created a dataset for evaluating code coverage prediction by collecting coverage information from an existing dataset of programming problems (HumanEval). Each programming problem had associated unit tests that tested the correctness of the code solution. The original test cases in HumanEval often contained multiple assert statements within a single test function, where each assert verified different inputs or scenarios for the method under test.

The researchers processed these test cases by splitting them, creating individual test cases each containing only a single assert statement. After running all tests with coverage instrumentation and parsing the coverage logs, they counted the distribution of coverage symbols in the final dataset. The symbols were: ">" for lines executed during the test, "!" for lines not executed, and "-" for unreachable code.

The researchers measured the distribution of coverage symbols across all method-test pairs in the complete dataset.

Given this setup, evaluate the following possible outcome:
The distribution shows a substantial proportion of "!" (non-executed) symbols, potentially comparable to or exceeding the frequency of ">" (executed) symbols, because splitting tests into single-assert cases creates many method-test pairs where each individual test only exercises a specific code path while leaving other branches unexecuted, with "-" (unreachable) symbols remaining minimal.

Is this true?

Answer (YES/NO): NO